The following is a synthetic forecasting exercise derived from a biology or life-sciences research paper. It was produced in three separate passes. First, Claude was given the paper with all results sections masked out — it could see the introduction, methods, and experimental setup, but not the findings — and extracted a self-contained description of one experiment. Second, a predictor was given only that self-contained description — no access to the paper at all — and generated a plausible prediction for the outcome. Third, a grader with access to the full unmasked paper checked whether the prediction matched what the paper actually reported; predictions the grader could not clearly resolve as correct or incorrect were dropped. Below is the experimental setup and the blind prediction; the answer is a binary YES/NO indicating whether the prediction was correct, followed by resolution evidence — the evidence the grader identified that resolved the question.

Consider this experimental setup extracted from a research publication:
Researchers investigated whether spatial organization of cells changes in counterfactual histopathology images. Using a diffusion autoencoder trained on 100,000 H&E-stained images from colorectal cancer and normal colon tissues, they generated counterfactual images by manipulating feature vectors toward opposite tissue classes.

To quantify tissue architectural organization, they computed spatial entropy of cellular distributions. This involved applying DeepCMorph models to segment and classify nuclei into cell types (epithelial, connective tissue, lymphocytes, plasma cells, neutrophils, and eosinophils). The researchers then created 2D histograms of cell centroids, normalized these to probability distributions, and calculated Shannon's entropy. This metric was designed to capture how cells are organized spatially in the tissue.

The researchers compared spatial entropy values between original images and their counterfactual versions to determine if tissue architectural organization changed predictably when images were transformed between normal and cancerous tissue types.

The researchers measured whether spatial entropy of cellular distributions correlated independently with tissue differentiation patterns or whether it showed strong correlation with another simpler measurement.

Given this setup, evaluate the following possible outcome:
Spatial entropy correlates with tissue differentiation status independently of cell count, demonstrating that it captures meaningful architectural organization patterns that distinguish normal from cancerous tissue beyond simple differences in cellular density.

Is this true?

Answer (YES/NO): NO